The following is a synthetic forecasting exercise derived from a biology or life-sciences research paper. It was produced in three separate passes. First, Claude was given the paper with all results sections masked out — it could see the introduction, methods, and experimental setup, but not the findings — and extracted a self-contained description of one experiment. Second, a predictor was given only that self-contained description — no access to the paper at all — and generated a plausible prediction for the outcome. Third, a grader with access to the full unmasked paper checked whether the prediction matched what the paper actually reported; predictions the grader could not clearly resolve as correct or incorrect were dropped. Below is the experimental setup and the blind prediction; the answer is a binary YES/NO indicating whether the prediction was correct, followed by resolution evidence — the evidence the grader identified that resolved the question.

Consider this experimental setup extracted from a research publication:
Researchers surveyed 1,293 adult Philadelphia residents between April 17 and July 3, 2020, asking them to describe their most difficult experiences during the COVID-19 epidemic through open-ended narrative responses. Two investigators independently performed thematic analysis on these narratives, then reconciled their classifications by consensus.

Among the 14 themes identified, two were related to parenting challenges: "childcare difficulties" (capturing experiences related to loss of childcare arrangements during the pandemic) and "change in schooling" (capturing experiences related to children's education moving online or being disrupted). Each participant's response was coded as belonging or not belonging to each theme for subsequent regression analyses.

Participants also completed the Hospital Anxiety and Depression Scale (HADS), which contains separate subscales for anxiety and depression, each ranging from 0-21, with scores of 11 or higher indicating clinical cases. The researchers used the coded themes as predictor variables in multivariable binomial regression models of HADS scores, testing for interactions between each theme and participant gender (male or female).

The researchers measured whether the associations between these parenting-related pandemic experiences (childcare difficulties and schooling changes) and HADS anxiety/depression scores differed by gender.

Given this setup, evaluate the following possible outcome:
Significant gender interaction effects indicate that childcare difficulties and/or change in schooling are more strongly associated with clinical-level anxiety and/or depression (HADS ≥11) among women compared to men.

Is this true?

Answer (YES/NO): NO